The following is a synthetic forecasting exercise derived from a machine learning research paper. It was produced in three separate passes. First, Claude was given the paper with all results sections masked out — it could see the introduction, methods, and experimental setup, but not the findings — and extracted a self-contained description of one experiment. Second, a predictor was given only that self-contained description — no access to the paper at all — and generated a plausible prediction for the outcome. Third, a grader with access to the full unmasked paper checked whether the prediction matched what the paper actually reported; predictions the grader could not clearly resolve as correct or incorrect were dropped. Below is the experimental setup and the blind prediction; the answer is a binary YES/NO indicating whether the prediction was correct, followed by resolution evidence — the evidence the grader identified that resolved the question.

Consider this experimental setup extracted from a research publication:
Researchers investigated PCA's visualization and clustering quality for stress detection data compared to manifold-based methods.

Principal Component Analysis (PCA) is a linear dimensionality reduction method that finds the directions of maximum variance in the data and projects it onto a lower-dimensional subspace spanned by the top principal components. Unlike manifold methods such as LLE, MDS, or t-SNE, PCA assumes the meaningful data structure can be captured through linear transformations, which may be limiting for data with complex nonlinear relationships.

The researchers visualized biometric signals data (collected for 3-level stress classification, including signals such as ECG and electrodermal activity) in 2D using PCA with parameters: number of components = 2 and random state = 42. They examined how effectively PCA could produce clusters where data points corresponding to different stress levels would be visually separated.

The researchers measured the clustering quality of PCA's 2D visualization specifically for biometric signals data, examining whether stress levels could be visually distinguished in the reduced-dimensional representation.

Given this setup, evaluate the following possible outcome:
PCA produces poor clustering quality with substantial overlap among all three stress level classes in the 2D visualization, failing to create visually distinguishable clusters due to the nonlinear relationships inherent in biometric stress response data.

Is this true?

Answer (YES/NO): NO